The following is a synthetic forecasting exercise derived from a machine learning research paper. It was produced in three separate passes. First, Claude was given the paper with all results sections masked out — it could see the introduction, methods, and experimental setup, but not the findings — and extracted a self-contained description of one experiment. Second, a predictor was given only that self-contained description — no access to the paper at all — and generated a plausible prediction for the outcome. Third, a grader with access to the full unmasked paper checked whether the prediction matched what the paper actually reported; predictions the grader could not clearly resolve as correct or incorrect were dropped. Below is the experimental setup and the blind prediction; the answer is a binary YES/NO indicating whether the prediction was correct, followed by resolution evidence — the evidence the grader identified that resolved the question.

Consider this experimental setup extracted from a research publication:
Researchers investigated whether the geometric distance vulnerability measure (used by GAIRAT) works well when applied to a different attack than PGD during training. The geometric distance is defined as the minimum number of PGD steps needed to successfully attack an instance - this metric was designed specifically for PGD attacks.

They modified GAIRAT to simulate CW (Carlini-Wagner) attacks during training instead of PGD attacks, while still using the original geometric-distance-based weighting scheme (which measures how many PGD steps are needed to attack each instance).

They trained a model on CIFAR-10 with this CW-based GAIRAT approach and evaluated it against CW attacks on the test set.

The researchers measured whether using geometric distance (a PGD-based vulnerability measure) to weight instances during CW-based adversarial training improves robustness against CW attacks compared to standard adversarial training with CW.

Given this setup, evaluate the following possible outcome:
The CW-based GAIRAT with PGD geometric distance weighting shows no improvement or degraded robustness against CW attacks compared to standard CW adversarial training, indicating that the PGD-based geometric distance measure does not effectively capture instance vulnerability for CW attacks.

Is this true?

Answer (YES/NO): YES